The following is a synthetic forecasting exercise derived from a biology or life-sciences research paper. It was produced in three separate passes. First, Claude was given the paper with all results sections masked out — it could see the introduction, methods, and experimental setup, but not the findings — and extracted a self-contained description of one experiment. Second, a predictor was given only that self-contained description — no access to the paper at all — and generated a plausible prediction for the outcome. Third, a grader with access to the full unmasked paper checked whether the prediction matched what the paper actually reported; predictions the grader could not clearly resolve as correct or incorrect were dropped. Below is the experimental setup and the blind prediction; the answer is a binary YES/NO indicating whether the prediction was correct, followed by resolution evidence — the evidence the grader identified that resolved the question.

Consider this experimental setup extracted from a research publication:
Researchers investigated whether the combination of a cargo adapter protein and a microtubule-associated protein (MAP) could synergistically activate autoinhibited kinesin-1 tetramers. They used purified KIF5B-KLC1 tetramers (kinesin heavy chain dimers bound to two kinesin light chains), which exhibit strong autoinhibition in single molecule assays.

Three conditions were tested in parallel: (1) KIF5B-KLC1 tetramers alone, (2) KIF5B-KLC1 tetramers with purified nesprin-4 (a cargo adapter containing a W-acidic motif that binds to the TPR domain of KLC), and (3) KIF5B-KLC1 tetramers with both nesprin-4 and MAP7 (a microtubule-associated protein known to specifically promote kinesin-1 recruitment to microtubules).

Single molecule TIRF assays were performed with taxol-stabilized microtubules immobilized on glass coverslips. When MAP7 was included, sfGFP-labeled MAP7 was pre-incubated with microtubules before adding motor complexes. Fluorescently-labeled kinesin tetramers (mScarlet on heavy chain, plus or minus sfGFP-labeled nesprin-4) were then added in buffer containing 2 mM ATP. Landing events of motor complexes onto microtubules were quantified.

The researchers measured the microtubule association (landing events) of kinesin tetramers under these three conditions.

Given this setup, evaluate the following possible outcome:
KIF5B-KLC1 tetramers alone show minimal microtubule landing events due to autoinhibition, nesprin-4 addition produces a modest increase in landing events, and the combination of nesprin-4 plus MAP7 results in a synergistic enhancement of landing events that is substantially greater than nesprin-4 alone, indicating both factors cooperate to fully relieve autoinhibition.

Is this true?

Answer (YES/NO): YES